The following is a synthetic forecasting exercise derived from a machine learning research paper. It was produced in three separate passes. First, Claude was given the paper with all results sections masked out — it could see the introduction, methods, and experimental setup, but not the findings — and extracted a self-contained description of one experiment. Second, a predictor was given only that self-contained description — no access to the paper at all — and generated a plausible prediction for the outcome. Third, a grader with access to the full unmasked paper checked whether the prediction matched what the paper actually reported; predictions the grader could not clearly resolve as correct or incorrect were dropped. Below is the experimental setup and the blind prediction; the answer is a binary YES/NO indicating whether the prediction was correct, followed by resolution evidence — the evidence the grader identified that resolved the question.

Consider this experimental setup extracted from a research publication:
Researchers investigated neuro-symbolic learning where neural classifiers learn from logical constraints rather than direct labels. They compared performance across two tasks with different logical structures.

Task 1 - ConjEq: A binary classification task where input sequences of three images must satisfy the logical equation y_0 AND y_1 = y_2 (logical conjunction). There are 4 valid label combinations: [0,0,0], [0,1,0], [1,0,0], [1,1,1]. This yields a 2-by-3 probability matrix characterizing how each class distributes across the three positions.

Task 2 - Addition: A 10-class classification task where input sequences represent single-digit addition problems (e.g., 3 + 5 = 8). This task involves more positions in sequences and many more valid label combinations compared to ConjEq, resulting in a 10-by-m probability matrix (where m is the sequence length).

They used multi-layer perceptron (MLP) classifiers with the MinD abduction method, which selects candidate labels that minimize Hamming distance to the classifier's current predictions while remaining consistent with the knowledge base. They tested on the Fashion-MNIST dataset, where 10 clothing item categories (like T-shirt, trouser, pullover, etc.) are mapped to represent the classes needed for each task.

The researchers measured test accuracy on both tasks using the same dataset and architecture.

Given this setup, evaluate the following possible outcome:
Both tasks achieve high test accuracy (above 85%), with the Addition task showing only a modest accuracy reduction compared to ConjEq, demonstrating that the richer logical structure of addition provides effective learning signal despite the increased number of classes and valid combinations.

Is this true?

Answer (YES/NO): NO